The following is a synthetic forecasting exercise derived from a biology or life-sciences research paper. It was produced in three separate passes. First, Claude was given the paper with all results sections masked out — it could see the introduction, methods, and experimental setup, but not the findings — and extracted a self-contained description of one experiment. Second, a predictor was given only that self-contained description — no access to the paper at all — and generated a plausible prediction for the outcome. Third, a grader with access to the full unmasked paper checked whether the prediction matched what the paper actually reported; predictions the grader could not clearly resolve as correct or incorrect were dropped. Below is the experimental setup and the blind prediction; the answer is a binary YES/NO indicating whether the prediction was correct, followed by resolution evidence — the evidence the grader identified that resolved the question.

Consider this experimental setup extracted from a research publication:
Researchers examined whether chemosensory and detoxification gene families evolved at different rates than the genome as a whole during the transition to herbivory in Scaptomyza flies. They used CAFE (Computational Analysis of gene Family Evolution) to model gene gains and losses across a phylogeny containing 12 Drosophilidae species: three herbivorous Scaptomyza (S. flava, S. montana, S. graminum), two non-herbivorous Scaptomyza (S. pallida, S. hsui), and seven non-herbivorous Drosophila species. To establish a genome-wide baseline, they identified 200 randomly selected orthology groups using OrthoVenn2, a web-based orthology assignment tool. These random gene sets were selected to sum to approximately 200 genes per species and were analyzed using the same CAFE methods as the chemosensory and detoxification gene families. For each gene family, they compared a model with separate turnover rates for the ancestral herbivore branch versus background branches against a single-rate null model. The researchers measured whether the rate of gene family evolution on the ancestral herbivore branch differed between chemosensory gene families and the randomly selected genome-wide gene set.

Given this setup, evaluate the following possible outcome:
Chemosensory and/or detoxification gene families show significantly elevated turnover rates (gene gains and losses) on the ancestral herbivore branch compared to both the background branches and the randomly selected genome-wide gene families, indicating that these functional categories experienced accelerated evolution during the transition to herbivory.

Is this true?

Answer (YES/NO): YES